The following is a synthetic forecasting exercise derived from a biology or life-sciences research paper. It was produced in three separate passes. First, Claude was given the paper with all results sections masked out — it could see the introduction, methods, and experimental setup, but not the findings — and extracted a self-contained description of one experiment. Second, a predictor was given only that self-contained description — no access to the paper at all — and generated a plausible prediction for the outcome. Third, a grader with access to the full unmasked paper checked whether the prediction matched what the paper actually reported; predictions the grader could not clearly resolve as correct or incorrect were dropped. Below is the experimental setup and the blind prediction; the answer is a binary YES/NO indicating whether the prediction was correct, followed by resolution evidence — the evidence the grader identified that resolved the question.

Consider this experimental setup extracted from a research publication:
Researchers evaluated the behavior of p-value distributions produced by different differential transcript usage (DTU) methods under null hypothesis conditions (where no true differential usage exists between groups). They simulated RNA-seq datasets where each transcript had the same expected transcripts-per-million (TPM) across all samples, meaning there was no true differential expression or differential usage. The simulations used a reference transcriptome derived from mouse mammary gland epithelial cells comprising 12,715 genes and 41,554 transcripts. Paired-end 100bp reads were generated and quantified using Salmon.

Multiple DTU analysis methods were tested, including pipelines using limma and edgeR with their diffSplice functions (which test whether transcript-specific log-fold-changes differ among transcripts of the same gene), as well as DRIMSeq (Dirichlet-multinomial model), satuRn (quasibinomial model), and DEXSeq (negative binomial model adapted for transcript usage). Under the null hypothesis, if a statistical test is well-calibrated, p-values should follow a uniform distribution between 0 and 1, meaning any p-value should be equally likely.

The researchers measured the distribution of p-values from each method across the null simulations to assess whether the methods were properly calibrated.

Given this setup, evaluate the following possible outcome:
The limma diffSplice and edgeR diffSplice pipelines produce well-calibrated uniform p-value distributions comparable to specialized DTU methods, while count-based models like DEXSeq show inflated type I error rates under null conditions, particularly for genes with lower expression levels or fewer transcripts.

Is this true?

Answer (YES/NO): NO